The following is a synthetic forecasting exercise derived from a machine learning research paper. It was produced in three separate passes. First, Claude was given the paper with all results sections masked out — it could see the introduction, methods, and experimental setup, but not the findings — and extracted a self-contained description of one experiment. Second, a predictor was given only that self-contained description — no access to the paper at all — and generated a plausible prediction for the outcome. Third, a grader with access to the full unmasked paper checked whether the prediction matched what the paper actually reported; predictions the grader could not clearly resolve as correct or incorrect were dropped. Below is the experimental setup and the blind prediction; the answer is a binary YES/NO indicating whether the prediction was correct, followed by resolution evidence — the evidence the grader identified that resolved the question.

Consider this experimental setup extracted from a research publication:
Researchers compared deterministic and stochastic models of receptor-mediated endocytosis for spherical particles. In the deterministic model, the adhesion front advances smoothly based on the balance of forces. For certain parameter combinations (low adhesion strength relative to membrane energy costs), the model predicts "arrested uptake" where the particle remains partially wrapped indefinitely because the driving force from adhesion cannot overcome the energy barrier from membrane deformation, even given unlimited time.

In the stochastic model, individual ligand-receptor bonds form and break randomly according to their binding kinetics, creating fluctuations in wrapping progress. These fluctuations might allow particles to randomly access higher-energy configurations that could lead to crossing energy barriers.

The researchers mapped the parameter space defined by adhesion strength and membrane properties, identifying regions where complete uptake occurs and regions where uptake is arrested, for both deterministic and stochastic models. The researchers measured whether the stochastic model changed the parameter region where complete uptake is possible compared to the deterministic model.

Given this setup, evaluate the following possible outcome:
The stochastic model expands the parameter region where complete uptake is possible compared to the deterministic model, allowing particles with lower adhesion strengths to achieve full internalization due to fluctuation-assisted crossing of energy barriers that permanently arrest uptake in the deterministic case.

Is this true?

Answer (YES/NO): YES